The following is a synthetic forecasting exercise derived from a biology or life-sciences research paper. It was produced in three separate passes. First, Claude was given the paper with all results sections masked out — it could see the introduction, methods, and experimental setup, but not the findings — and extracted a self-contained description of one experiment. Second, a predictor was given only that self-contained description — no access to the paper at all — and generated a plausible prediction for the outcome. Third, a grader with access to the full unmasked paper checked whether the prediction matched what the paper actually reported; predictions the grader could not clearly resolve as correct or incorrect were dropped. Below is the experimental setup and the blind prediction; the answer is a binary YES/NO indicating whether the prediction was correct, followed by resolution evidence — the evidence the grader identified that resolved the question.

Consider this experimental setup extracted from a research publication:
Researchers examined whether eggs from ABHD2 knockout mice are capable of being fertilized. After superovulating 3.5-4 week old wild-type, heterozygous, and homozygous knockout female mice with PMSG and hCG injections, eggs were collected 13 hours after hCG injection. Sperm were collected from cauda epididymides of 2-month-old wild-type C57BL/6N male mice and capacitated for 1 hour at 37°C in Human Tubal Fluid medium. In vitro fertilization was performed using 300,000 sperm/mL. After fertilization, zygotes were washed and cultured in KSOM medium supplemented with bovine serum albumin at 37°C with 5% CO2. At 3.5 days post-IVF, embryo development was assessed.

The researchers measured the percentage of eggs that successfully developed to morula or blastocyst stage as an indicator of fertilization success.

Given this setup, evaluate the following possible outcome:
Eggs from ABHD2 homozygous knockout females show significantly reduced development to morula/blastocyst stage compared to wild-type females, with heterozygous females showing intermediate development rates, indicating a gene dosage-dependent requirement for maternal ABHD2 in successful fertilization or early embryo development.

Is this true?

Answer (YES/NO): NO